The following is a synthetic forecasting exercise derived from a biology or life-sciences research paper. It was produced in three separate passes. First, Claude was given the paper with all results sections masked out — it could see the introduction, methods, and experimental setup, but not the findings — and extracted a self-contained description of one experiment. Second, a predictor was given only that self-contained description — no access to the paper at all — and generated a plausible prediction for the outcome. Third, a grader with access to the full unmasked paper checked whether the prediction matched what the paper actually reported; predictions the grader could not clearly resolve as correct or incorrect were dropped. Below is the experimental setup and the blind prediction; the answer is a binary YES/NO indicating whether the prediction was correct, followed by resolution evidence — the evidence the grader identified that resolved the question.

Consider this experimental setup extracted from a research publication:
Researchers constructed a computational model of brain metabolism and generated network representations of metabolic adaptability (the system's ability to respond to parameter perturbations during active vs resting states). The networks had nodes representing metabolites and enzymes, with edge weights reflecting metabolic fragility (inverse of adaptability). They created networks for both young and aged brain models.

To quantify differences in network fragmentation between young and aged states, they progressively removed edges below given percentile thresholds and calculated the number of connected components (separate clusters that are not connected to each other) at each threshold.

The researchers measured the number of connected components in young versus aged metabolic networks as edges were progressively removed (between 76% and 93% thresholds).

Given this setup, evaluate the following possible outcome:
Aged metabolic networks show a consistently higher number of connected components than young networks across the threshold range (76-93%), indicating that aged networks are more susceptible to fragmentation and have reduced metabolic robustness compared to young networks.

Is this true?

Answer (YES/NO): YES